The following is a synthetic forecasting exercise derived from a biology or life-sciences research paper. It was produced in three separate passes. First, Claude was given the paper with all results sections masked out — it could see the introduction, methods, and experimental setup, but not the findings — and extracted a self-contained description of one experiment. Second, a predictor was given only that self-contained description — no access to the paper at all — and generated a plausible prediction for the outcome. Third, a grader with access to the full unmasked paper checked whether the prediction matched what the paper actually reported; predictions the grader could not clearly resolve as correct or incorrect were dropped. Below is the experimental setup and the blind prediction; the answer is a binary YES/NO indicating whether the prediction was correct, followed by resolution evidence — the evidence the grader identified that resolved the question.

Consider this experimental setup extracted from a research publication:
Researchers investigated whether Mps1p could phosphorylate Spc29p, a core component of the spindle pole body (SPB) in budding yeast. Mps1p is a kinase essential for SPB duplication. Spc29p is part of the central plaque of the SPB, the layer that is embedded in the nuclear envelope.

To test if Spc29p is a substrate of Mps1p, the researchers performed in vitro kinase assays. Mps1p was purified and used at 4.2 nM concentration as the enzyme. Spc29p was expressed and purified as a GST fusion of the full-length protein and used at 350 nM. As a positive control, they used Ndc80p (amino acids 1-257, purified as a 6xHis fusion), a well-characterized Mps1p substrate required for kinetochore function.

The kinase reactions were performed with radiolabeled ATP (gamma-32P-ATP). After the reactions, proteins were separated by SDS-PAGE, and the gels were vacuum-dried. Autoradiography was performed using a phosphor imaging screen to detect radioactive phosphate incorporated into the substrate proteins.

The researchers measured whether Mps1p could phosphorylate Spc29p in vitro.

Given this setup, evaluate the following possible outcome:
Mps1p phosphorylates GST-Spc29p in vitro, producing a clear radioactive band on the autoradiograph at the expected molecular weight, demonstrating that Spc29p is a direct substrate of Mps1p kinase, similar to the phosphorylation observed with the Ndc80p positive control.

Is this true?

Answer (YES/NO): YES